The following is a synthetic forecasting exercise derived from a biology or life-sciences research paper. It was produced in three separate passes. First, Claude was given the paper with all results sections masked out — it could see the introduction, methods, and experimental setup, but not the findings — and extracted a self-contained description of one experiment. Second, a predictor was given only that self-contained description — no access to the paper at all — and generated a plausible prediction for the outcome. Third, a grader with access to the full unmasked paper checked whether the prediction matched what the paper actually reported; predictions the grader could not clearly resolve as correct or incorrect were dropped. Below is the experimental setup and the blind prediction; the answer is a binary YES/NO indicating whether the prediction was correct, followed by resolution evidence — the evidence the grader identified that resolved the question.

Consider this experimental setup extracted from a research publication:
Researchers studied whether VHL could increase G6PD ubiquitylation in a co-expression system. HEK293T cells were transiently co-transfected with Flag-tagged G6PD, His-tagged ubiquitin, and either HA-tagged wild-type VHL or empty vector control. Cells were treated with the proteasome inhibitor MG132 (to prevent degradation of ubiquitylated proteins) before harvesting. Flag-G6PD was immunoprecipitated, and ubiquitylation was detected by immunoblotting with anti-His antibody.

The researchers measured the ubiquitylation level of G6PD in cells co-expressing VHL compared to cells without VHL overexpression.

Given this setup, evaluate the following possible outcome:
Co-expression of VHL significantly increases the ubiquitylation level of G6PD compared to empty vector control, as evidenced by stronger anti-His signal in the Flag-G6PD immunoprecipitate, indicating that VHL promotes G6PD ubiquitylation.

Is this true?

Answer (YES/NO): YES